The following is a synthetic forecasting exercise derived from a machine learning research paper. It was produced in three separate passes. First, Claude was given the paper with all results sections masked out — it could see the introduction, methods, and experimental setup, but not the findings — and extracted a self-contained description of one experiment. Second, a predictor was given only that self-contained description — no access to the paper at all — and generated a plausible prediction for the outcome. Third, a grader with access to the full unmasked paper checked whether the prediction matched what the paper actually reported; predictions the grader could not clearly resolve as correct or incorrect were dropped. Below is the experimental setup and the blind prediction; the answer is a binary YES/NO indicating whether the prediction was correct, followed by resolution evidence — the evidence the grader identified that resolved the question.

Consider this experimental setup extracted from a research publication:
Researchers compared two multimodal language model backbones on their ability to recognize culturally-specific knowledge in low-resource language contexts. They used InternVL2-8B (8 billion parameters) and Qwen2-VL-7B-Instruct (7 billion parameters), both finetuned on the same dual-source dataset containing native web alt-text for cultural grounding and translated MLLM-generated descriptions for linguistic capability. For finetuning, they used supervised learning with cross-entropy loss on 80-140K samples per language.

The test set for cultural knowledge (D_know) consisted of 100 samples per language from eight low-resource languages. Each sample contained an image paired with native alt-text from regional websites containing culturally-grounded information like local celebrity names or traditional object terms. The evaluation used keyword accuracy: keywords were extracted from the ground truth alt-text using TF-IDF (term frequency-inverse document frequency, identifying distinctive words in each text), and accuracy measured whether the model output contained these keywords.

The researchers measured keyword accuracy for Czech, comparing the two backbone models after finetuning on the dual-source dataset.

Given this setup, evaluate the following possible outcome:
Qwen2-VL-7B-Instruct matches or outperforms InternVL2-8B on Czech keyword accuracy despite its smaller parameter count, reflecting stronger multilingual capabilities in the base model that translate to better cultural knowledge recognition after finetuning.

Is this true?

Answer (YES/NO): NO